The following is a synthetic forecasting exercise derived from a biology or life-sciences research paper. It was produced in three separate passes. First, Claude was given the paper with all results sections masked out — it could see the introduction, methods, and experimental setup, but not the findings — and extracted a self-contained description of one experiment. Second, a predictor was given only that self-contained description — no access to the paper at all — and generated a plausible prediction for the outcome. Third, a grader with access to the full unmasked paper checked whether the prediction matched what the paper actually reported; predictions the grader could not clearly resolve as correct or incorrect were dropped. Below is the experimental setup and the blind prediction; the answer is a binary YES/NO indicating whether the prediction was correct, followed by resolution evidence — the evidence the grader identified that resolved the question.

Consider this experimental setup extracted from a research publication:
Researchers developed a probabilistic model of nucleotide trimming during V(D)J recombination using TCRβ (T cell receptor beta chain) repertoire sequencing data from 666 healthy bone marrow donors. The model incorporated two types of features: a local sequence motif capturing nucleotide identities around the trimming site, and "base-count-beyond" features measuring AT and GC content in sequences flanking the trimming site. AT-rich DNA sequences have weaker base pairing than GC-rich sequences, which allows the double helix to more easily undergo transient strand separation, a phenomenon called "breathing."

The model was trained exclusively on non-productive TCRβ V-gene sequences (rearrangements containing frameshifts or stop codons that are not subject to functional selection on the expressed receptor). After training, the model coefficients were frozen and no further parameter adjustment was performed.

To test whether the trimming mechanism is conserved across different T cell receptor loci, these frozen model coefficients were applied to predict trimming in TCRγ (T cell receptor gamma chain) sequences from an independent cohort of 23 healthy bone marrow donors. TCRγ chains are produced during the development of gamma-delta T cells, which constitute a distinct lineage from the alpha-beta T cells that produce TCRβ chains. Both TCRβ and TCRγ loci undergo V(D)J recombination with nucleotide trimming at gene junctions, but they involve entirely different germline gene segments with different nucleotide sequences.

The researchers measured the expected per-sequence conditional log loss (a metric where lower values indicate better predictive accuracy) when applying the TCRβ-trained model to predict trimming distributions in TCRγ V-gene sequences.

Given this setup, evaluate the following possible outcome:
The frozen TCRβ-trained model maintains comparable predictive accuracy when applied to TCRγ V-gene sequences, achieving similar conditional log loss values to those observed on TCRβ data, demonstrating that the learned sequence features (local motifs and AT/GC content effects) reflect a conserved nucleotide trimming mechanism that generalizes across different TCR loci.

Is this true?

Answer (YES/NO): YES